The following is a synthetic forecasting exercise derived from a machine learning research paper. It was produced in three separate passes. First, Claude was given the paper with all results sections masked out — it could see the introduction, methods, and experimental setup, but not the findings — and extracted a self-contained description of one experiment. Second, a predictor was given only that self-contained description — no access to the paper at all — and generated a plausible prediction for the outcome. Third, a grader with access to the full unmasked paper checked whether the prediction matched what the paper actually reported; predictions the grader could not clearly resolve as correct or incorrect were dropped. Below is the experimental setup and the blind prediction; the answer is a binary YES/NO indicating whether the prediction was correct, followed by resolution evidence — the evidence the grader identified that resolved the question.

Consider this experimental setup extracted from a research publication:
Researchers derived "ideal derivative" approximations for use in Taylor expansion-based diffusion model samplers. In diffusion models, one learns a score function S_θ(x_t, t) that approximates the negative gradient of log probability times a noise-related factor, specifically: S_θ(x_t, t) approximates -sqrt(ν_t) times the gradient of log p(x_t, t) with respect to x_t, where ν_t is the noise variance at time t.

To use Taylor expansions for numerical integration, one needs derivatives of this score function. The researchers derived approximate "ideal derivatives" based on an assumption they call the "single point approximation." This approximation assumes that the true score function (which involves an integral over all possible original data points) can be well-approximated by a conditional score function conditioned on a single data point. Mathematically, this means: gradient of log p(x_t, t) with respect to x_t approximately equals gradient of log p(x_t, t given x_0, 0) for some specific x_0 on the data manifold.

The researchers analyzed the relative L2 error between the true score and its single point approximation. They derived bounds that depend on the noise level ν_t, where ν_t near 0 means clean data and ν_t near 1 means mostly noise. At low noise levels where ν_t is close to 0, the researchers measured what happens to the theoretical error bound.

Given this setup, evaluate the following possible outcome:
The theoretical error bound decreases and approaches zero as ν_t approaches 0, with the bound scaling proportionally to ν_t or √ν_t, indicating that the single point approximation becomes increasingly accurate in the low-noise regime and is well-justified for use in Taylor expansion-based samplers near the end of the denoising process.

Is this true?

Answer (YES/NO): NO